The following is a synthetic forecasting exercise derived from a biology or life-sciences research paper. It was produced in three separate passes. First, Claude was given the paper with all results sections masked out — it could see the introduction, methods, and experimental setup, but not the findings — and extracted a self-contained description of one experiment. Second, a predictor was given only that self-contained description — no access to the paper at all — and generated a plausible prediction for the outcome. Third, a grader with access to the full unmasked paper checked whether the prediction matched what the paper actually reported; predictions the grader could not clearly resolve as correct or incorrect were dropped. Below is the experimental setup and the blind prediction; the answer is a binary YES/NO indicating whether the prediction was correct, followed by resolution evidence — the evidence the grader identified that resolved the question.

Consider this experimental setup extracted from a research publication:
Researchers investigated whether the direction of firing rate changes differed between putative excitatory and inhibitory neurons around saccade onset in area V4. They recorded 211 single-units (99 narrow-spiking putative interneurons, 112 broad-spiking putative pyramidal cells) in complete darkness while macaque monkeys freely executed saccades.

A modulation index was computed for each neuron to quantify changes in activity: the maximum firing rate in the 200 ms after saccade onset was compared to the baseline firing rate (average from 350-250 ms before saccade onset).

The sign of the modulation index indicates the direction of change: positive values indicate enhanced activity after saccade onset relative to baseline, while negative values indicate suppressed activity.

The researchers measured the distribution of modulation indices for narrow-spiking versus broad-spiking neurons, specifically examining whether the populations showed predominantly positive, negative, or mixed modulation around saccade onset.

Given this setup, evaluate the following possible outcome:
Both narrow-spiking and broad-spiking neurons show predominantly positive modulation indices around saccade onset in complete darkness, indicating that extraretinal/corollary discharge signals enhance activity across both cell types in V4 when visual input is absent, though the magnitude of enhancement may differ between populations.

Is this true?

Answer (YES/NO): NO